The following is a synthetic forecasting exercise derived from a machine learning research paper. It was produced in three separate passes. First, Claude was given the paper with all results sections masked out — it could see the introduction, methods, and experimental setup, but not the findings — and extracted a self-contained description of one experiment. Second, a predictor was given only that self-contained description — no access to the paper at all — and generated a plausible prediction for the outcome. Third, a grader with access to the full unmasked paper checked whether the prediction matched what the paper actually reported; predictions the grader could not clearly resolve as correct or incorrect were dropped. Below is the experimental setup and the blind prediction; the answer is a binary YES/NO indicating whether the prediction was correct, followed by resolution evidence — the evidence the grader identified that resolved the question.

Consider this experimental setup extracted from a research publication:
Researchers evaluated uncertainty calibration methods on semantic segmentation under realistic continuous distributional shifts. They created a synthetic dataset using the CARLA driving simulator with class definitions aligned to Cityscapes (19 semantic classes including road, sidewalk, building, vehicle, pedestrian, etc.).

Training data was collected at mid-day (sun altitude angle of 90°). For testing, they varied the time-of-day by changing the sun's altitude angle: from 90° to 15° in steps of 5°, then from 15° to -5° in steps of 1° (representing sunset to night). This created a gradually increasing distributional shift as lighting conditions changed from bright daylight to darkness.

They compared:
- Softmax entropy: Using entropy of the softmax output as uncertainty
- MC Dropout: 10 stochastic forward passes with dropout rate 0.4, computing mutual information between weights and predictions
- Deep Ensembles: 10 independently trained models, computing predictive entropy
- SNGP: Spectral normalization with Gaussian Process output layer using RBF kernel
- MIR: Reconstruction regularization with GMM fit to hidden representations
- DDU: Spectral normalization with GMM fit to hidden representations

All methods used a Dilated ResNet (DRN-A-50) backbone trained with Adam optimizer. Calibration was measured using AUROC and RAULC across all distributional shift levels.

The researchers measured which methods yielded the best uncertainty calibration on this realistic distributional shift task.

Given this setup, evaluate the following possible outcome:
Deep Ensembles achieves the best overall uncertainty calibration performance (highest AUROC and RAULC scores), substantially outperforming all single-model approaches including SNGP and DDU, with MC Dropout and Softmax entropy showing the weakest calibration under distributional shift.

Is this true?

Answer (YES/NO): NO